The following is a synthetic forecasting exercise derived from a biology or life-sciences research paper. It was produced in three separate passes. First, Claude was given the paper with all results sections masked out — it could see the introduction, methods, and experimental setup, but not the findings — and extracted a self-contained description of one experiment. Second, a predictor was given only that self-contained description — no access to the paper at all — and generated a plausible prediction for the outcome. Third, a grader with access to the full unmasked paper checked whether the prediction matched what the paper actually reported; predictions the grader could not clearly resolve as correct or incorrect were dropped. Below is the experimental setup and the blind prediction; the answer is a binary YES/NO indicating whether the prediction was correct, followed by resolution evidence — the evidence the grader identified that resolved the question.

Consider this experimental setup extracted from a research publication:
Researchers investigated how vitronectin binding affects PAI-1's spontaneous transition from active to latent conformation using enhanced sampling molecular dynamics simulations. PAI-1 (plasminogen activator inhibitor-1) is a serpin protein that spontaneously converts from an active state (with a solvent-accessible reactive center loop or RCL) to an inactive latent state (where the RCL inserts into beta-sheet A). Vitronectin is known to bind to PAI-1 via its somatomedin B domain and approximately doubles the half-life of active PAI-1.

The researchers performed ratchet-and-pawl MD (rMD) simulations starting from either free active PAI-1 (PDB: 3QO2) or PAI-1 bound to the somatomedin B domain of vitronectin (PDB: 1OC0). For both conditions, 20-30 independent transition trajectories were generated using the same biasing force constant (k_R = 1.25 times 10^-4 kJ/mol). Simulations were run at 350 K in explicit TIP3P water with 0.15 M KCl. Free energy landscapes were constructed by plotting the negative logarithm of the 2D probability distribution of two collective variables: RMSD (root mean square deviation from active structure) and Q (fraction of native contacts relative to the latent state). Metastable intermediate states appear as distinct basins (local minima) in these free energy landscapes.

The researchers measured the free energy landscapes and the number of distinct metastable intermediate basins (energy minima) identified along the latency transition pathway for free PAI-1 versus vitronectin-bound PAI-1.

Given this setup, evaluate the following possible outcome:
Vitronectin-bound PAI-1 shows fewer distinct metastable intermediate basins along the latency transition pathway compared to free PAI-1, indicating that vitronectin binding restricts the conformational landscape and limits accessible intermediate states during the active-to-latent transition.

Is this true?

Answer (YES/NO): YES